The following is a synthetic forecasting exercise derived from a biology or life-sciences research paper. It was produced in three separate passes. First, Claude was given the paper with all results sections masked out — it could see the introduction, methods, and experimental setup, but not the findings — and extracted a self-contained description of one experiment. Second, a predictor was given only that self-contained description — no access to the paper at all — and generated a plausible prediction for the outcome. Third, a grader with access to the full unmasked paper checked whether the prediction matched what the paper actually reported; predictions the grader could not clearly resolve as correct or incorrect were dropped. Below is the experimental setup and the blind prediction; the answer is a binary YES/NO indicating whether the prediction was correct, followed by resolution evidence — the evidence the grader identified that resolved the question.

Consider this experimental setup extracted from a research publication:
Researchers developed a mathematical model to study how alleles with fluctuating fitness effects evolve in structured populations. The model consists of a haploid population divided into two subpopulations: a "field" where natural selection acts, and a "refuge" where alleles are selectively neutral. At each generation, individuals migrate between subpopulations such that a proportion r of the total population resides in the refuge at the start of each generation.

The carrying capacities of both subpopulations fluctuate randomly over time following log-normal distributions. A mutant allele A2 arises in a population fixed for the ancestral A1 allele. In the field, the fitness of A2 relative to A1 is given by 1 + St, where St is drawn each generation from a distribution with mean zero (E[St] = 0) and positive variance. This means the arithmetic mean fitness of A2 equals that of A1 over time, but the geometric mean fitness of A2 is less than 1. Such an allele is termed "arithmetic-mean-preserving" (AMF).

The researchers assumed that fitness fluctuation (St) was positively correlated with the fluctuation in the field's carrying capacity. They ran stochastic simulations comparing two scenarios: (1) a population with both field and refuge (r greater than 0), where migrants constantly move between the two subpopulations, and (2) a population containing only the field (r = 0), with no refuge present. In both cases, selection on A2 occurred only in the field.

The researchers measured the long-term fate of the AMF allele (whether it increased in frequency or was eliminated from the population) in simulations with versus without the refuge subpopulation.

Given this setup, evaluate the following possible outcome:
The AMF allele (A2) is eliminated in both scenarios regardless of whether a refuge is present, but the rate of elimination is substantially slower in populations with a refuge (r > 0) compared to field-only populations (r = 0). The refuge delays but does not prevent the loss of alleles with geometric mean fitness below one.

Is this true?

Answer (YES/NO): NO